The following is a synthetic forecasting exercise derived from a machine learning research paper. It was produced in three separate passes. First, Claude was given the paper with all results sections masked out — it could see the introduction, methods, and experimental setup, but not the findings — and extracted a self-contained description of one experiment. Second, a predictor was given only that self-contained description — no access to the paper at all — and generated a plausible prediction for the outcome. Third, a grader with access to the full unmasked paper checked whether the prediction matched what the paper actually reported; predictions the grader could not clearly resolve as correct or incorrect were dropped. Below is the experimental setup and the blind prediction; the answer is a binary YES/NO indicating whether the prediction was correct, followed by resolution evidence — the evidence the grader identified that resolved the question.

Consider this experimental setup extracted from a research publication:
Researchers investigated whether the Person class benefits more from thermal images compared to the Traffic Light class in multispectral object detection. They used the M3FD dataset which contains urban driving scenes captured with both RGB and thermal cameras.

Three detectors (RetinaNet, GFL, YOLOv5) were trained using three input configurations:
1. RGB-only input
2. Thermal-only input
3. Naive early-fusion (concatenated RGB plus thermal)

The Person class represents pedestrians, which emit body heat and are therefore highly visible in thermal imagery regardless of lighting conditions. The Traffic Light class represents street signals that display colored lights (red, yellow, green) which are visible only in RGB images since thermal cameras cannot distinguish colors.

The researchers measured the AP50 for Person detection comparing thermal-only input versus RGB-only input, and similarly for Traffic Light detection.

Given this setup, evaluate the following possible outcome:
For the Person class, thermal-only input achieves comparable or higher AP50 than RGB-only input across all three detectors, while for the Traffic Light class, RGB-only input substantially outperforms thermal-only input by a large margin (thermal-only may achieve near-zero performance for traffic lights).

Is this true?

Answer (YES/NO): YES